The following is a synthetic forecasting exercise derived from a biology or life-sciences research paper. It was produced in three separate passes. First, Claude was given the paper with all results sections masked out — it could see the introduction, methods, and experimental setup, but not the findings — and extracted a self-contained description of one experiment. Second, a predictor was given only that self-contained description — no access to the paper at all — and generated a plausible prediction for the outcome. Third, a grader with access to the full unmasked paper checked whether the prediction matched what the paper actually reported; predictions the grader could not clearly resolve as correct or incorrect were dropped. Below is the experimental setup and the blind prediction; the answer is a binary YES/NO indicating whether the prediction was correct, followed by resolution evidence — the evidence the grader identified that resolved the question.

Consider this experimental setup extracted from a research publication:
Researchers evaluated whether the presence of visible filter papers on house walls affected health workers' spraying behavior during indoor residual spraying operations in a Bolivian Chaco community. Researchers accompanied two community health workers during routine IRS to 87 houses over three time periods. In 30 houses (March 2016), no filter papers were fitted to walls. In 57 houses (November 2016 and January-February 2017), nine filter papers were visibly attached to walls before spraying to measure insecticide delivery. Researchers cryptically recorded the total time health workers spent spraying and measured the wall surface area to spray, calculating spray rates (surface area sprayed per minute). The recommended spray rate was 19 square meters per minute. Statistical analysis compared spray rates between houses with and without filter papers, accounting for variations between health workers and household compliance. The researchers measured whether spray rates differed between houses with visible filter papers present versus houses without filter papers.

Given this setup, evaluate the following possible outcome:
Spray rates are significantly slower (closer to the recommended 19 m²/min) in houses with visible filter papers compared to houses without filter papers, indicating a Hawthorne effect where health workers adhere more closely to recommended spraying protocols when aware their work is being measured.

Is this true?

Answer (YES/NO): NO